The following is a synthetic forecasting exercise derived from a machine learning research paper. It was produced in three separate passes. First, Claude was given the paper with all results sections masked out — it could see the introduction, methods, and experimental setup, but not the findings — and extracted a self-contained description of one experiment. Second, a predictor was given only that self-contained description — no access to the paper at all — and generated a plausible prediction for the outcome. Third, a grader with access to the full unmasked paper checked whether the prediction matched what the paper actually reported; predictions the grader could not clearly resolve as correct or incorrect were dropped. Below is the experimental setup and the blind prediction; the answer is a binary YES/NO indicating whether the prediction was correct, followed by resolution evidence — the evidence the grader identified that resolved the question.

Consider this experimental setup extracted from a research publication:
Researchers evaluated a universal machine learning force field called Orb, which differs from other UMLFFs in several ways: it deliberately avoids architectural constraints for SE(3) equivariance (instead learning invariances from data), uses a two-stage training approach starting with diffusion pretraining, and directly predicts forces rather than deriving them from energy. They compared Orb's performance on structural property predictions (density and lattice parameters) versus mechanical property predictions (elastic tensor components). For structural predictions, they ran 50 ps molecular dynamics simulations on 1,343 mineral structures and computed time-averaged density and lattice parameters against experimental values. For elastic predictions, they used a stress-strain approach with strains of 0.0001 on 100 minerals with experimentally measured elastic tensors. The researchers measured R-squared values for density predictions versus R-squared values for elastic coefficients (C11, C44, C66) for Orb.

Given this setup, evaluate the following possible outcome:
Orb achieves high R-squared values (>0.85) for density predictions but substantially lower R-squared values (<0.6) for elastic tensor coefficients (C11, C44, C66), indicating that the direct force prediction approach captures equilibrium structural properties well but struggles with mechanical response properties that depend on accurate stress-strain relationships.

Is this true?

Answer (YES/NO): YES